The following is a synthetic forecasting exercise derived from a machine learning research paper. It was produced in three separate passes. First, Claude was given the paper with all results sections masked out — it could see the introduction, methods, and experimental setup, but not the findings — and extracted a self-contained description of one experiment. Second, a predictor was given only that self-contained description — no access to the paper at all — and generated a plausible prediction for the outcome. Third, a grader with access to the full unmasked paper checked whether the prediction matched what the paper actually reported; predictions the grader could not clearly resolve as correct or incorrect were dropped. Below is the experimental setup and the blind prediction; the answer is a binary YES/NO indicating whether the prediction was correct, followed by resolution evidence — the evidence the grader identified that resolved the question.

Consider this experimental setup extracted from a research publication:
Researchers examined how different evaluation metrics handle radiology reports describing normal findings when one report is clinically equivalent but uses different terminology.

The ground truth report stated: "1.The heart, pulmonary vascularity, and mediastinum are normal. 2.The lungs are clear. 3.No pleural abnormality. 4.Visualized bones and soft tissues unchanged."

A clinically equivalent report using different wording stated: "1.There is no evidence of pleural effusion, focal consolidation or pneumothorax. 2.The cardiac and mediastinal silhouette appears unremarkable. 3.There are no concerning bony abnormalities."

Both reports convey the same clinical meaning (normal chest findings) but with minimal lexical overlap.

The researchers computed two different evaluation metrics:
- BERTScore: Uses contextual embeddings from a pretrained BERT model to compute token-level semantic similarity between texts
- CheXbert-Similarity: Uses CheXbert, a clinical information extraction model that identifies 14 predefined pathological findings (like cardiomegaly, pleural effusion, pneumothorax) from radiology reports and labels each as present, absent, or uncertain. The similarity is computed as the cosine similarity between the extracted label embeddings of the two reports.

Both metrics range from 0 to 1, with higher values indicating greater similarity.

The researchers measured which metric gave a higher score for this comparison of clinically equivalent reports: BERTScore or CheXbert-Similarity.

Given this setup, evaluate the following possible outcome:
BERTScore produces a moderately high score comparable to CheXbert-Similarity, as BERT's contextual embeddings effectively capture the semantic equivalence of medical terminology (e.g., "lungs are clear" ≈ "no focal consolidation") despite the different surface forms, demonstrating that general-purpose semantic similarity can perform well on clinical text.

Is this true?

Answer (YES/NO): NO